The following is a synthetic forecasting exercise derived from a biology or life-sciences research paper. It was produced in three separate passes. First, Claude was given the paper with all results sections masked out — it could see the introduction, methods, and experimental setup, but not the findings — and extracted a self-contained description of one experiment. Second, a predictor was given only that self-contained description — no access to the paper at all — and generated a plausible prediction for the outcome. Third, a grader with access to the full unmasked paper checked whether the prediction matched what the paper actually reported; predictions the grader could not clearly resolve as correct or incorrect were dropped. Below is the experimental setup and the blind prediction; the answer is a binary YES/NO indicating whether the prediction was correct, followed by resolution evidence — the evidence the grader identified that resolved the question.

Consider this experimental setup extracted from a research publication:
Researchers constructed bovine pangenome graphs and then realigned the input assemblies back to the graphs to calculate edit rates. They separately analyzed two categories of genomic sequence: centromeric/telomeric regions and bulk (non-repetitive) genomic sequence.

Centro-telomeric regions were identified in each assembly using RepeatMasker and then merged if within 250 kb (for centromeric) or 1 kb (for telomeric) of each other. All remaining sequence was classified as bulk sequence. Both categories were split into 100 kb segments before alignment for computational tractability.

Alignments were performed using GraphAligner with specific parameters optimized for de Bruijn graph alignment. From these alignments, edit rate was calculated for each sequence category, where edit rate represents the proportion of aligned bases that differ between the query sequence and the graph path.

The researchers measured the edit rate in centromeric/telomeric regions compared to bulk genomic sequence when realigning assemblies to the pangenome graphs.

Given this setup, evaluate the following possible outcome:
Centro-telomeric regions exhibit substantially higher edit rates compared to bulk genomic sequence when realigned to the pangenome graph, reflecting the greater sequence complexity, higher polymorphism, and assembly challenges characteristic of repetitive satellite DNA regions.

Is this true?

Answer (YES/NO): YES